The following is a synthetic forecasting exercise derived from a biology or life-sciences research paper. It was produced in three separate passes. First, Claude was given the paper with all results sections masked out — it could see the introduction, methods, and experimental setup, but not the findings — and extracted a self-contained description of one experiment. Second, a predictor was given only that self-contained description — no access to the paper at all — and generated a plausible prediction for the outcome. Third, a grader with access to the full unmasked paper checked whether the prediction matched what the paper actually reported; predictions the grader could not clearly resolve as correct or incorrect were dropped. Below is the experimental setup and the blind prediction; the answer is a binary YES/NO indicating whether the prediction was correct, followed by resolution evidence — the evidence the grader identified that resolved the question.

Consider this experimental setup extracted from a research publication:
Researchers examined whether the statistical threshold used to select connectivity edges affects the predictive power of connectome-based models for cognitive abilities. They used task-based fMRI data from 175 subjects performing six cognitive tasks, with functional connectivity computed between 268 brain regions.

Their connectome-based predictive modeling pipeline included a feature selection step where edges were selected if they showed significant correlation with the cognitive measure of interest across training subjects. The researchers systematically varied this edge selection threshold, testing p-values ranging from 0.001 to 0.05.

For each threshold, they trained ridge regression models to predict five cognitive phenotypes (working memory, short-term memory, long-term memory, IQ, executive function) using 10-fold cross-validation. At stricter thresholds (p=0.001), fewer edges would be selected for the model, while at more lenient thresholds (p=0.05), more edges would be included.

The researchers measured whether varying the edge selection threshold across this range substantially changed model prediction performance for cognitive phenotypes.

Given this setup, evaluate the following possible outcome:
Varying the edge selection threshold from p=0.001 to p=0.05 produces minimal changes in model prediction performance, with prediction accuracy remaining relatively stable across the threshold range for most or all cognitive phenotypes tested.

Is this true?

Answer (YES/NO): YES